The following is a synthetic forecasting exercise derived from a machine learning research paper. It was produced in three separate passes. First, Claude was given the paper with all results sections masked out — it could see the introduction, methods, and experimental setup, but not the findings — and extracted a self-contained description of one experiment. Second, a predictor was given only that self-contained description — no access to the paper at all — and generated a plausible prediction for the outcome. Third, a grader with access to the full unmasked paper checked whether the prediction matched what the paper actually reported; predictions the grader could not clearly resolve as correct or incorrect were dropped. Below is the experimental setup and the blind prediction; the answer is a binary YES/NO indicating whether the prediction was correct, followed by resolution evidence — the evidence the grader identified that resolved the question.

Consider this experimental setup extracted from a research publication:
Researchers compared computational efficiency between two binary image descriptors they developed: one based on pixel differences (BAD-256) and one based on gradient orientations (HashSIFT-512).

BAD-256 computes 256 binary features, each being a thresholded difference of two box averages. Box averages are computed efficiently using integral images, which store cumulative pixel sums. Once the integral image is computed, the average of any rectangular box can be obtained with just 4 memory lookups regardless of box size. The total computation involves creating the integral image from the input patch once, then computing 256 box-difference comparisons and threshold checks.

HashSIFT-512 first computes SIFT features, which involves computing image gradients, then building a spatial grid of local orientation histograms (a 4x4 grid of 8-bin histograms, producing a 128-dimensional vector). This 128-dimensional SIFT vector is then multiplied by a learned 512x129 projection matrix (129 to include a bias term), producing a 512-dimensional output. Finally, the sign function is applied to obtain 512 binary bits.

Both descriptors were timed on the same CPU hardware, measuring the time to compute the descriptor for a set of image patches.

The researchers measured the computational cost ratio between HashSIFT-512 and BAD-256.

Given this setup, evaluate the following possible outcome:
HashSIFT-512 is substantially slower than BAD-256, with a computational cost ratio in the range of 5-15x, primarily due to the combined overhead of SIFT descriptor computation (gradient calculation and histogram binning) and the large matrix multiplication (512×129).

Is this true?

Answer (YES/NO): NO